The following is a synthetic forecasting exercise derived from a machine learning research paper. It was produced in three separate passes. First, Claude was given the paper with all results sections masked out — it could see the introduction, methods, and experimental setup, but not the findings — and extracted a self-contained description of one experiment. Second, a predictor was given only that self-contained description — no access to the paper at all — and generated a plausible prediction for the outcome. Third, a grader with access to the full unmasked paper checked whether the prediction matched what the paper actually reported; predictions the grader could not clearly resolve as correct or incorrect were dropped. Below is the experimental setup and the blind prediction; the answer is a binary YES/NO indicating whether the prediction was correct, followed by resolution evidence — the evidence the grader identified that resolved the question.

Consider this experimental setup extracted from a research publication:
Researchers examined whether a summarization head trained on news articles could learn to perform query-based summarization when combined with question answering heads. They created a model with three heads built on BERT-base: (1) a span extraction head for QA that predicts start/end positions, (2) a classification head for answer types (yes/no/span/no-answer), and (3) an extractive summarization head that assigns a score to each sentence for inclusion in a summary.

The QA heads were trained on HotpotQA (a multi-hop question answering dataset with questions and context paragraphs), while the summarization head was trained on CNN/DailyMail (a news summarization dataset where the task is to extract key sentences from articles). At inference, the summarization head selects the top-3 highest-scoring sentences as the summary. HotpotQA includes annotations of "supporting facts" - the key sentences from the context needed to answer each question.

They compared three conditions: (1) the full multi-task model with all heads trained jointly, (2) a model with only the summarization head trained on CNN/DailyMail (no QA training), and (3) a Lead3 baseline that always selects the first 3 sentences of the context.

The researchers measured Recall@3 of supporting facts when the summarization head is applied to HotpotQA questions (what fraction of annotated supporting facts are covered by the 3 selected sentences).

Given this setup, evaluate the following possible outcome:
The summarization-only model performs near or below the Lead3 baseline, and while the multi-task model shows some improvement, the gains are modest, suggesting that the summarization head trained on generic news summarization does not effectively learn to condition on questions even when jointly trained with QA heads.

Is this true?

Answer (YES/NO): NO